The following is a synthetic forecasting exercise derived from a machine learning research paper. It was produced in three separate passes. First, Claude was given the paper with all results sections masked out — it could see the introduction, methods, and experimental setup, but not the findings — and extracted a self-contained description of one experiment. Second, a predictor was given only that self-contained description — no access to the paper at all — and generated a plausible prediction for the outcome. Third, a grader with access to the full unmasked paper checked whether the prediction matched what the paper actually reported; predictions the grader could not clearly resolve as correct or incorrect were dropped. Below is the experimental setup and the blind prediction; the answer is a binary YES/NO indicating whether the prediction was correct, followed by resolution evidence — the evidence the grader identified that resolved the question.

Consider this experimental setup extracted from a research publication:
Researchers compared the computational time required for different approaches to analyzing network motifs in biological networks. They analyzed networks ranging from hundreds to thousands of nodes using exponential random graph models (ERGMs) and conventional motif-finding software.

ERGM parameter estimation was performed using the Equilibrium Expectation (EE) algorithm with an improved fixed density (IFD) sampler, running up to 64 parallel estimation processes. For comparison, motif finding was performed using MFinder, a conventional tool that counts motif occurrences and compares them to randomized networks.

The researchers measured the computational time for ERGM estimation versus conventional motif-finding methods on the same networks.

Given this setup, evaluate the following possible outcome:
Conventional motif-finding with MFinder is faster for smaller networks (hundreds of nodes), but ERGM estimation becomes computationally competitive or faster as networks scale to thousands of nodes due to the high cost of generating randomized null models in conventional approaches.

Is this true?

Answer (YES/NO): NO